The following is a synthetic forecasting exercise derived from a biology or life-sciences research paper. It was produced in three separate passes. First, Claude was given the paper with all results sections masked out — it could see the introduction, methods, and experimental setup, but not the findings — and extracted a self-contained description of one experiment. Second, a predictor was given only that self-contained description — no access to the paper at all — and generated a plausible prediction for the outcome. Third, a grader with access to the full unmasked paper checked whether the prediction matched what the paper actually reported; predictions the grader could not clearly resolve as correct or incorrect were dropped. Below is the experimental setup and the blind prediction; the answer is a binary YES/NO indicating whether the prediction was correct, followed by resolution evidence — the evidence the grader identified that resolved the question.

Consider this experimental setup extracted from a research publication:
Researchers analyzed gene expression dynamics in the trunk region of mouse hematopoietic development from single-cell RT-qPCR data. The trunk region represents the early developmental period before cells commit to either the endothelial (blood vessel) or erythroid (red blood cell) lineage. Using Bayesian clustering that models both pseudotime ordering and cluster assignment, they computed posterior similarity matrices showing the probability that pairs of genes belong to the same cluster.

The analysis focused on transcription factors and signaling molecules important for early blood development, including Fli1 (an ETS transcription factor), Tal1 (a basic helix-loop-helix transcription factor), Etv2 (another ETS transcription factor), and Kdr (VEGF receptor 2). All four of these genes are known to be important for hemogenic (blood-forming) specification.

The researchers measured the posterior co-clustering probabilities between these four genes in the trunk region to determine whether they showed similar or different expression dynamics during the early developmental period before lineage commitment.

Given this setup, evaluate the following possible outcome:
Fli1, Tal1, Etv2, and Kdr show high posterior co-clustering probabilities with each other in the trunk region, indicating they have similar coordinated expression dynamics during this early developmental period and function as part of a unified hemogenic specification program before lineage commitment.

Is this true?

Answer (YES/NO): YES